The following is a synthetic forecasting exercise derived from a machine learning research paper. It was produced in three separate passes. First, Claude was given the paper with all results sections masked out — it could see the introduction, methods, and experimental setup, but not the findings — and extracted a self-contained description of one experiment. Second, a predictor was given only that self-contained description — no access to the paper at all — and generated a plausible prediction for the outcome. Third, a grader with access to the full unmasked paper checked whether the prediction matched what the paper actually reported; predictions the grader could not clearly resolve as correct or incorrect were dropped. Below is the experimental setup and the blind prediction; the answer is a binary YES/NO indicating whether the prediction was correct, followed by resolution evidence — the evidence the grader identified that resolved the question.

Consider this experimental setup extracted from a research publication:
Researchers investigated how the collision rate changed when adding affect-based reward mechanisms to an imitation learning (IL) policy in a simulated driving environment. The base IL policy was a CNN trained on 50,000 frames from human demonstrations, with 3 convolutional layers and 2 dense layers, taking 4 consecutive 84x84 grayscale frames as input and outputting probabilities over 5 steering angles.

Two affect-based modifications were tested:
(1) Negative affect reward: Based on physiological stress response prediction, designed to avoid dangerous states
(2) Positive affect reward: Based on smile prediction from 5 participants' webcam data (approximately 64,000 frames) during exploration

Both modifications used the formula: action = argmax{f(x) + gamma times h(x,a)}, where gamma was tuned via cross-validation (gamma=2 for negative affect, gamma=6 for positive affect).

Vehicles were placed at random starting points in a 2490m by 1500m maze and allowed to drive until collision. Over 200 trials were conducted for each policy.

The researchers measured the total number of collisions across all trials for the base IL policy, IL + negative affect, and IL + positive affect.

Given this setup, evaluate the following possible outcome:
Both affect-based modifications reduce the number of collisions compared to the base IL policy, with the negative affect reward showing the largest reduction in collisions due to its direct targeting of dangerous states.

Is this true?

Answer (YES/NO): YES